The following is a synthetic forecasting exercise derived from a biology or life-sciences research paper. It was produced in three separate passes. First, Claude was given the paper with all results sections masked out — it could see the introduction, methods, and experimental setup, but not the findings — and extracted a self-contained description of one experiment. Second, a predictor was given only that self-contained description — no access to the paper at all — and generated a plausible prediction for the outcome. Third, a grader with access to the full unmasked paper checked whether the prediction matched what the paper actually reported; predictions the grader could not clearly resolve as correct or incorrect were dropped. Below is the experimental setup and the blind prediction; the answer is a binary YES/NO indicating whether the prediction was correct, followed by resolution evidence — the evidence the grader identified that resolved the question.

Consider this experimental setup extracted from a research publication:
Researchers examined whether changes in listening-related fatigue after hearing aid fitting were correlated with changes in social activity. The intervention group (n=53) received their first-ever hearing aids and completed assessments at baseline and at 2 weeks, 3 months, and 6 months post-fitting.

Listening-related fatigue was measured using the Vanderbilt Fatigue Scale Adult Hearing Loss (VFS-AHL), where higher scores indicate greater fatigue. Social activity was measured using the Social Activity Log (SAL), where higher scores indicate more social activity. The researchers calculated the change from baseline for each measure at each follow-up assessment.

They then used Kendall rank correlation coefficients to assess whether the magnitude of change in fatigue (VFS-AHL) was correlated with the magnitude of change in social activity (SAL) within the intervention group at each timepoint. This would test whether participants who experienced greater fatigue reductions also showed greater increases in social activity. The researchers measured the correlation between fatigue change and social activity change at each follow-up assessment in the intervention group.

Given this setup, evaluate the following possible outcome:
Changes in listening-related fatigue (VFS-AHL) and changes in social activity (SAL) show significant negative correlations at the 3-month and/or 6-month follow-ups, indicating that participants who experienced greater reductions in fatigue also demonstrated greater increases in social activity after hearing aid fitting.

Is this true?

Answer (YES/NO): NO